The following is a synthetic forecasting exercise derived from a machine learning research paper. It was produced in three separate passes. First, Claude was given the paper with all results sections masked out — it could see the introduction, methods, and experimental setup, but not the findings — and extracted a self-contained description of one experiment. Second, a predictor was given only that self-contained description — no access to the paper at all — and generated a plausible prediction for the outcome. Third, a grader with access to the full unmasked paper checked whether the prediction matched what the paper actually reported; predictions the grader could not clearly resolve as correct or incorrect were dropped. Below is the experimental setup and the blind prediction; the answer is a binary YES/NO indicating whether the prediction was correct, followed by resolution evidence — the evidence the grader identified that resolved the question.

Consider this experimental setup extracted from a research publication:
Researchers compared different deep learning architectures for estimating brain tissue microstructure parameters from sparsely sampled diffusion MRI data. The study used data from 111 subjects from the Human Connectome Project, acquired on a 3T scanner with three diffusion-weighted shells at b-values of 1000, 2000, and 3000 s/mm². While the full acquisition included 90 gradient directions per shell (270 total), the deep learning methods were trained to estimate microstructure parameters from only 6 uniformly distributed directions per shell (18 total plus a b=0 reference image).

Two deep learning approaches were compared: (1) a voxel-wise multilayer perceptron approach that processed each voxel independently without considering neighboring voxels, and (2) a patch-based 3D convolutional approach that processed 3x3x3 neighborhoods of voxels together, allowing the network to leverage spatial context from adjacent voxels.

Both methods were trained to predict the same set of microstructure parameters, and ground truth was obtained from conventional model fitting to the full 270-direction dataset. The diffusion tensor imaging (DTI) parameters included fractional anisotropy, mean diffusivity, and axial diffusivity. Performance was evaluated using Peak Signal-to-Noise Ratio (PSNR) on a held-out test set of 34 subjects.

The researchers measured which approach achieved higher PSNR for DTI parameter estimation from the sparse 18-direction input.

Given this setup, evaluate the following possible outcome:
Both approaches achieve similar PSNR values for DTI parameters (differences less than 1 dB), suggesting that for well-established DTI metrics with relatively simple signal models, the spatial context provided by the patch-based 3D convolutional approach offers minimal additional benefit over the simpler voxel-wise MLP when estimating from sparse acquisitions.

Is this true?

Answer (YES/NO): NO